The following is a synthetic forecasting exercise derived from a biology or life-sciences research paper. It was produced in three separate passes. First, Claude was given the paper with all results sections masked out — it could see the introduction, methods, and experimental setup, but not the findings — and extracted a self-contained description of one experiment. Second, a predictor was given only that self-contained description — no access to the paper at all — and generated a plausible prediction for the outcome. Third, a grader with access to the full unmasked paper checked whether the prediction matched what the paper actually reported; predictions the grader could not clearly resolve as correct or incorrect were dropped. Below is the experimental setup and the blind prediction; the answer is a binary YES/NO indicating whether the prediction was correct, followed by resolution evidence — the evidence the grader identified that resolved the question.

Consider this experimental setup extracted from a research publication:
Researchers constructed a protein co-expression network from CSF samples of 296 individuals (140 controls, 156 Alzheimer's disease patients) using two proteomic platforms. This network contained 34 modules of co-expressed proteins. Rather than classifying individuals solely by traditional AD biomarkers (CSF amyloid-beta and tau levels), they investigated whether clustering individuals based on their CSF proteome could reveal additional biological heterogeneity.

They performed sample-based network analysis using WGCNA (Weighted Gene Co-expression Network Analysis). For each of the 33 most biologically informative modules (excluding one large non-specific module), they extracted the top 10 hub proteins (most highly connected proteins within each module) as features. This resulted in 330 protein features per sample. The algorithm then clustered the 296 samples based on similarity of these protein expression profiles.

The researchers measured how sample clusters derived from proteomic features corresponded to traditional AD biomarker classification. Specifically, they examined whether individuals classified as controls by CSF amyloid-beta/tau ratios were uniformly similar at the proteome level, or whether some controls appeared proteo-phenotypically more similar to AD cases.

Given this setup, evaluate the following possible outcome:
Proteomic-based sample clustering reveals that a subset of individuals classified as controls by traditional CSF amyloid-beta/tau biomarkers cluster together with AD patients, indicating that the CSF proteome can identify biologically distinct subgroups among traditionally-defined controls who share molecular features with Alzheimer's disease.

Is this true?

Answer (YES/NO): YES